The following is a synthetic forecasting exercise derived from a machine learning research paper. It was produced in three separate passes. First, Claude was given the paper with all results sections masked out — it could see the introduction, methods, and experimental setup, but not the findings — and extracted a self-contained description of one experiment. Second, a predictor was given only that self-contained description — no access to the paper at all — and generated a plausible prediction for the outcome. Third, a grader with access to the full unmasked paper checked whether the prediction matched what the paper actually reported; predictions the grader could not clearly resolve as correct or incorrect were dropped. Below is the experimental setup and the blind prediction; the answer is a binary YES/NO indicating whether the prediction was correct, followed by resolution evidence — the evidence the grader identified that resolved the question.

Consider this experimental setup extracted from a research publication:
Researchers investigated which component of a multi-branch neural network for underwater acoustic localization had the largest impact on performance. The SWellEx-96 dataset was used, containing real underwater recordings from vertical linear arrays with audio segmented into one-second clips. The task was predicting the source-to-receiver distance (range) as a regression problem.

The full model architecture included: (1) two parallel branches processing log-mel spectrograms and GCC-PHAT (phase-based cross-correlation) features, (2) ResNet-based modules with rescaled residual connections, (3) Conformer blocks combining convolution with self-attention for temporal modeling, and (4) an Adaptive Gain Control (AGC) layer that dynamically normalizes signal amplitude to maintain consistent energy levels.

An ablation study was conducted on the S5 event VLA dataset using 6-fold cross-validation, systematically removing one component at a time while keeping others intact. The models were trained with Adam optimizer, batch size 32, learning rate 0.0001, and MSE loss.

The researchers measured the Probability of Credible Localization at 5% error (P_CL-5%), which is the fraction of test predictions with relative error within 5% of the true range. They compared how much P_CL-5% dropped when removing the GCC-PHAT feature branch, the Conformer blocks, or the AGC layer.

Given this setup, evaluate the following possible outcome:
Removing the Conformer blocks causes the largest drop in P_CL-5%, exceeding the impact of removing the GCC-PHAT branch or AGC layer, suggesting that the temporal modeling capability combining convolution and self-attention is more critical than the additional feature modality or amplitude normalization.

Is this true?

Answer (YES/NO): YES